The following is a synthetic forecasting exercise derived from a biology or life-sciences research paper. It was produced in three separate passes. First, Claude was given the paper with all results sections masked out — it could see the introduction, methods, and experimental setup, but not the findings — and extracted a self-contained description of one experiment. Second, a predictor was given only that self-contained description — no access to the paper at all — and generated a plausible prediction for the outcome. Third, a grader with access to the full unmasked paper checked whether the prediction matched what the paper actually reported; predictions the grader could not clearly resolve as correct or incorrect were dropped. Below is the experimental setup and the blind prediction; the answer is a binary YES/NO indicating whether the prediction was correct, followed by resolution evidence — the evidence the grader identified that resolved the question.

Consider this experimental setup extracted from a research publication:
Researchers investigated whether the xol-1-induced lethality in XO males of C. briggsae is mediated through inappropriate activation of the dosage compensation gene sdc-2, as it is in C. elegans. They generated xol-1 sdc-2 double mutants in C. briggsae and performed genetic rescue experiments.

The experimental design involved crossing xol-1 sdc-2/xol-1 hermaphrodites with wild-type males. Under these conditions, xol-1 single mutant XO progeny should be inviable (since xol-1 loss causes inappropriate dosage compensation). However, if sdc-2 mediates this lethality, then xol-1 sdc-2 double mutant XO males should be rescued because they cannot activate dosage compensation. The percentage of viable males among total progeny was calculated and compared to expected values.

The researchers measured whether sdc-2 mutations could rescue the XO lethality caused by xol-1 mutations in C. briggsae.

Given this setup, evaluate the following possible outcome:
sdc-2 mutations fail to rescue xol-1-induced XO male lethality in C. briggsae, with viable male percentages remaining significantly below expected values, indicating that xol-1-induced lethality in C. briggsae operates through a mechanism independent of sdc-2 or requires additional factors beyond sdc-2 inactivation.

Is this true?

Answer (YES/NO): NO